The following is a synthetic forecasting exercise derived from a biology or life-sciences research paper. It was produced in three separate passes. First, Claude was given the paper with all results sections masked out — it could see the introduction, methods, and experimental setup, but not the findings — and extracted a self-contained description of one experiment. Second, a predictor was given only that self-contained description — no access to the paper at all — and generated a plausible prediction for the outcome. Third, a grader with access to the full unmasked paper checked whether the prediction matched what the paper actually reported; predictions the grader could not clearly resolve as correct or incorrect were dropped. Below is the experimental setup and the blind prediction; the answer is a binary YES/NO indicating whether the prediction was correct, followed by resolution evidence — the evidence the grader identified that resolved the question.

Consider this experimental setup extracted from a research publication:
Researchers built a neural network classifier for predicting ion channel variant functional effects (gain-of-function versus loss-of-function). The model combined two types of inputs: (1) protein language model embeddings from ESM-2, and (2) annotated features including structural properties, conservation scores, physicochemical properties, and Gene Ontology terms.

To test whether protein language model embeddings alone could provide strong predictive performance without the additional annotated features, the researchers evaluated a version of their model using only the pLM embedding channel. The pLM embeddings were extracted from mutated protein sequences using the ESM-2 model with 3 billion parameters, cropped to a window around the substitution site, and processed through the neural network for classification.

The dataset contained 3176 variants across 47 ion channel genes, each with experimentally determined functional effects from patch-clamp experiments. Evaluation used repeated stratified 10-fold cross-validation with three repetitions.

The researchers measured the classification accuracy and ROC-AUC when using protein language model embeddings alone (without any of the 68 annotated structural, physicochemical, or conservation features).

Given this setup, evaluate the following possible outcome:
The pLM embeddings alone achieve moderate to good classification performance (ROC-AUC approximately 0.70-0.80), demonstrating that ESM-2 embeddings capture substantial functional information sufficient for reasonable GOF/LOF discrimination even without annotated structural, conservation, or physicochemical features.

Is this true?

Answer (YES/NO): NO